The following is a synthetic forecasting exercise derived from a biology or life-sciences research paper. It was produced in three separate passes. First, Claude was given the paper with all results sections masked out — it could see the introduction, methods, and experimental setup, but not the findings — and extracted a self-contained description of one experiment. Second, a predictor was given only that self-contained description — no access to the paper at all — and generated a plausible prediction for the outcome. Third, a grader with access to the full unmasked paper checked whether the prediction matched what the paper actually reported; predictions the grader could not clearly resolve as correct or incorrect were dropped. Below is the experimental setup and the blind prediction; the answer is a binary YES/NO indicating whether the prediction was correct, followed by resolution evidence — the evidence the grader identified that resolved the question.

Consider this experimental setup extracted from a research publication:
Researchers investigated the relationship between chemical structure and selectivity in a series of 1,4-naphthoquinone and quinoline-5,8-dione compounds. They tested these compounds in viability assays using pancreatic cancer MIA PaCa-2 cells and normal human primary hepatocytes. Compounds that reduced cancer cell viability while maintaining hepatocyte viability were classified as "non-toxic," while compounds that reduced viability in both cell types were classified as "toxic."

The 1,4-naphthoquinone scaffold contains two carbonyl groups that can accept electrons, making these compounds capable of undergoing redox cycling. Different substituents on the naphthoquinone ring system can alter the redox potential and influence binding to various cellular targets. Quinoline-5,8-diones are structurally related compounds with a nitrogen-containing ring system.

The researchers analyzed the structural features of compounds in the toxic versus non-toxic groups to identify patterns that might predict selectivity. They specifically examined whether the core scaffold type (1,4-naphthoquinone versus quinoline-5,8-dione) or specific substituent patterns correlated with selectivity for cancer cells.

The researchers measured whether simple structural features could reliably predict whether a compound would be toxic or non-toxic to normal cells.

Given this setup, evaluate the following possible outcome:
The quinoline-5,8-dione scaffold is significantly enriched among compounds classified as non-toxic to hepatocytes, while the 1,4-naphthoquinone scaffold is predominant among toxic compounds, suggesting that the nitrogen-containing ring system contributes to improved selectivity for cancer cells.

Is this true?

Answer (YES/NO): NO